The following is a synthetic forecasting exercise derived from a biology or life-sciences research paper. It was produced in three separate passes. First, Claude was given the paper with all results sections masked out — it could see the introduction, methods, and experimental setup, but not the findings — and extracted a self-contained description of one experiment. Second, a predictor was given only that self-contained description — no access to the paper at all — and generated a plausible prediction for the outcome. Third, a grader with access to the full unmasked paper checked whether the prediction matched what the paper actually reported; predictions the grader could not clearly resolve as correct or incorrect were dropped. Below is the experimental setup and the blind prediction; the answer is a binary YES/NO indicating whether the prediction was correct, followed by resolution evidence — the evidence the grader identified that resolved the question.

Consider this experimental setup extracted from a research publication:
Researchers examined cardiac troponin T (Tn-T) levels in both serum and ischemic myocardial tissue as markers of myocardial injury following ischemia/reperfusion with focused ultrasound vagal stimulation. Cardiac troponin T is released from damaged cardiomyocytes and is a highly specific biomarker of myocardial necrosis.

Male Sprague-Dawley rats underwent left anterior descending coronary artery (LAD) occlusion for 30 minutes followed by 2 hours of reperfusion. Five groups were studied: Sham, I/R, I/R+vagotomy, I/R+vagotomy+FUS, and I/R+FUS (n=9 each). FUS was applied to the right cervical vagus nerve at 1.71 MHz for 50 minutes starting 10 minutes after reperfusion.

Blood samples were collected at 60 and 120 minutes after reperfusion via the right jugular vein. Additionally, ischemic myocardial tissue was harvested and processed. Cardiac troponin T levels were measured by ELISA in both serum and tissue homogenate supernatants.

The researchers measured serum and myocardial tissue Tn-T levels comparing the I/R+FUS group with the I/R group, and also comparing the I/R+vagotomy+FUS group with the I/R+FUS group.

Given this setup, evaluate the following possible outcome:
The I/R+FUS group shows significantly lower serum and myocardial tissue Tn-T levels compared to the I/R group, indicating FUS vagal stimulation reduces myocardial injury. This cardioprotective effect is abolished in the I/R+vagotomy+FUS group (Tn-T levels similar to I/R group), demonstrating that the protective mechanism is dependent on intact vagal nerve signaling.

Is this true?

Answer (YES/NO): YES